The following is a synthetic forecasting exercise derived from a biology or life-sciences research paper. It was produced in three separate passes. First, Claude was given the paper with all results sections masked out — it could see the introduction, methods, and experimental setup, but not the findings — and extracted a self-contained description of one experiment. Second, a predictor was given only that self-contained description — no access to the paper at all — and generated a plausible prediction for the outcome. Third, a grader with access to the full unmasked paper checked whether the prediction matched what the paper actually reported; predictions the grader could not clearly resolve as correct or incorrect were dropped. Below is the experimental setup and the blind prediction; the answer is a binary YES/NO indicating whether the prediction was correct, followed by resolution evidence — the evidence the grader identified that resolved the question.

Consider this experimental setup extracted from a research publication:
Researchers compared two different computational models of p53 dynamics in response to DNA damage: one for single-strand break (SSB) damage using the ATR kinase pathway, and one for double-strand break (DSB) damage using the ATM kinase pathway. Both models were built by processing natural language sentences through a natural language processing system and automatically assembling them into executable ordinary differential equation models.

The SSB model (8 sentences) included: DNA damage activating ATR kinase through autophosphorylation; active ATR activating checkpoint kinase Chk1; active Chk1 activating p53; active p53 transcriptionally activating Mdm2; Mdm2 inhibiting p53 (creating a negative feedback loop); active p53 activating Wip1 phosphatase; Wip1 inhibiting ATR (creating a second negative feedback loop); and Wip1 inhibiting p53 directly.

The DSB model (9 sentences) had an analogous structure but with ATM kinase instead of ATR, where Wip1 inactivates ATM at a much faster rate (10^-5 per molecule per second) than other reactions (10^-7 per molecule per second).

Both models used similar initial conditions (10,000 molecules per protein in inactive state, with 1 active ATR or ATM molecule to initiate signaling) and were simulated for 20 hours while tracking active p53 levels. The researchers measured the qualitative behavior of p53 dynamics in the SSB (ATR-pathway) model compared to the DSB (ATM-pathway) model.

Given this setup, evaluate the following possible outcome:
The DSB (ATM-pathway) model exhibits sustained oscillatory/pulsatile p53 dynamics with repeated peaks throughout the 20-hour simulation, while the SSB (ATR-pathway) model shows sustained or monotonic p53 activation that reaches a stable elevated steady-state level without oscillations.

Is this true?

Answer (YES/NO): YES